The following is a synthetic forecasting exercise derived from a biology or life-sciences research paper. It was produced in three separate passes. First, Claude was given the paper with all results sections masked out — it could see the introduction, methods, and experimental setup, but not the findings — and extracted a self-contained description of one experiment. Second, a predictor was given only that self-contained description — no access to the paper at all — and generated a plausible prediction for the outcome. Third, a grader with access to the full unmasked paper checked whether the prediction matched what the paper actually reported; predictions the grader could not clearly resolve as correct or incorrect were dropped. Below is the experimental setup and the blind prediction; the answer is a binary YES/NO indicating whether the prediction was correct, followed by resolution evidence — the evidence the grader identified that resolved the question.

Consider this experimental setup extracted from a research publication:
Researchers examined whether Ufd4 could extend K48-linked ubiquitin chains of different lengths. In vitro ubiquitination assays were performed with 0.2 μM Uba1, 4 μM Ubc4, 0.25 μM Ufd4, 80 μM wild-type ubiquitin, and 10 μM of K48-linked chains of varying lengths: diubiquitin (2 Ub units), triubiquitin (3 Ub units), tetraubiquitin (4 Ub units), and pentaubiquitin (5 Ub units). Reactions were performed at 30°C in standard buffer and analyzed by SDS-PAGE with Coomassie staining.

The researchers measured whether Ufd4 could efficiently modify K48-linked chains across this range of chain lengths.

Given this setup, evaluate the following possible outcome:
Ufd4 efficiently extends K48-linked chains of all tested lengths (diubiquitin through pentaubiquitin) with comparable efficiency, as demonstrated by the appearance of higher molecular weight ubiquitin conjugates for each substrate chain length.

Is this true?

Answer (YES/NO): NO